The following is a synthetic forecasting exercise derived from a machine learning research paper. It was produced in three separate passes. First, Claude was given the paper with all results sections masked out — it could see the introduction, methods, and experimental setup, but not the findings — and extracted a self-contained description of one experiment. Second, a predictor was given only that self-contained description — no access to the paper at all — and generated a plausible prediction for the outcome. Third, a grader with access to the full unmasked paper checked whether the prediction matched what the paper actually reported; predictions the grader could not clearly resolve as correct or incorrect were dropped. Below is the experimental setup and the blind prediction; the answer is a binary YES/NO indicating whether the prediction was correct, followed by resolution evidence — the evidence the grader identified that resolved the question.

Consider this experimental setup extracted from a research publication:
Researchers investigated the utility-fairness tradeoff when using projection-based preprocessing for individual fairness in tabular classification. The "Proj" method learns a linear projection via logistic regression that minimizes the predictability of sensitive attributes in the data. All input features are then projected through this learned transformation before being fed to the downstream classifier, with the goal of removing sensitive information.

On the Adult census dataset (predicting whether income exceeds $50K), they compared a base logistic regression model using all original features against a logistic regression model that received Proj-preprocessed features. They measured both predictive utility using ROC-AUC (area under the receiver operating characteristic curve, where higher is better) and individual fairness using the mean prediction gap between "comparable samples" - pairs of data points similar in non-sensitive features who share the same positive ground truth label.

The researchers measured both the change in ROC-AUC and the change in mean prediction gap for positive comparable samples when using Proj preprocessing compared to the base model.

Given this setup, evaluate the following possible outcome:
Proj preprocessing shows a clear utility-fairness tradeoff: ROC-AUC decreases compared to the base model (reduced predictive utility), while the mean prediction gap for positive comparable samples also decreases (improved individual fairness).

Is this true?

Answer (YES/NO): YES